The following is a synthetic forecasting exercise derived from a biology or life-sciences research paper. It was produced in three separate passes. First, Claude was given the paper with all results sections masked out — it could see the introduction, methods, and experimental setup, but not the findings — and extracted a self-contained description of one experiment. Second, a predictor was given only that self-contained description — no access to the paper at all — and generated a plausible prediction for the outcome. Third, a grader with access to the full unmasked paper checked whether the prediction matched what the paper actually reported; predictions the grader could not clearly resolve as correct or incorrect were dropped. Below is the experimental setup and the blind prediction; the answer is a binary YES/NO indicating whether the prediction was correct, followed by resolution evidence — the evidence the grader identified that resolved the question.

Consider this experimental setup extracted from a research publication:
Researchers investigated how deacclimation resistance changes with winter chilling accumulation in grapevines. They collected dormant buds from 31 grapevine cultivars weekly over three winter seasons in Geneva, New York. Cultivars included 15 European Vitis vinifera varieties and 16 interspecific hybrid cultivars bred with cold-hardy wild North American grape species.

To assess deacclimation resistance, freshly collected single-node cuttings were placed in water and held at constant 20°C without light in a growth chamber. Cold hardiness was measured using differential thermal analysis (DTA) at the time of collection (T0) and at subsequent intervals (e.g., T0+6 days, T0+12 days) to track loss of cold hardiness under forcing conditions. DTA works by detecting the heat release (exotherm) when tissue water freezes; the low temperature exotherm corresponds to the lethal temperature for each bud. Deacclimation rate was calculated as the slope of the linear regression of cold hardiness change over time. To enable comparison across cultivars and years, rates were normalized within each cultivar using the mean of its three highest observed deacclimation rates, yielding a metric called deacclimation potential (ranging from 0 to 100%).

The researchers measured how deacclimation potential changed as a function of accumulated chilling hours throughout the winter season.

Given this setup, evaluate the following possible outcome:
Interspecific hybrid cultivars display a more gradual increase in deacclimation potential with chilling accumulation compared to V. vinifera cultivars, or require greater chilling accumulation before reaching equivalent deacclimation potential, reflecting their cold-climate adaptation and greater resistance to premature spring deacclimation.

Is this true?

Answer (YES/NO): NO